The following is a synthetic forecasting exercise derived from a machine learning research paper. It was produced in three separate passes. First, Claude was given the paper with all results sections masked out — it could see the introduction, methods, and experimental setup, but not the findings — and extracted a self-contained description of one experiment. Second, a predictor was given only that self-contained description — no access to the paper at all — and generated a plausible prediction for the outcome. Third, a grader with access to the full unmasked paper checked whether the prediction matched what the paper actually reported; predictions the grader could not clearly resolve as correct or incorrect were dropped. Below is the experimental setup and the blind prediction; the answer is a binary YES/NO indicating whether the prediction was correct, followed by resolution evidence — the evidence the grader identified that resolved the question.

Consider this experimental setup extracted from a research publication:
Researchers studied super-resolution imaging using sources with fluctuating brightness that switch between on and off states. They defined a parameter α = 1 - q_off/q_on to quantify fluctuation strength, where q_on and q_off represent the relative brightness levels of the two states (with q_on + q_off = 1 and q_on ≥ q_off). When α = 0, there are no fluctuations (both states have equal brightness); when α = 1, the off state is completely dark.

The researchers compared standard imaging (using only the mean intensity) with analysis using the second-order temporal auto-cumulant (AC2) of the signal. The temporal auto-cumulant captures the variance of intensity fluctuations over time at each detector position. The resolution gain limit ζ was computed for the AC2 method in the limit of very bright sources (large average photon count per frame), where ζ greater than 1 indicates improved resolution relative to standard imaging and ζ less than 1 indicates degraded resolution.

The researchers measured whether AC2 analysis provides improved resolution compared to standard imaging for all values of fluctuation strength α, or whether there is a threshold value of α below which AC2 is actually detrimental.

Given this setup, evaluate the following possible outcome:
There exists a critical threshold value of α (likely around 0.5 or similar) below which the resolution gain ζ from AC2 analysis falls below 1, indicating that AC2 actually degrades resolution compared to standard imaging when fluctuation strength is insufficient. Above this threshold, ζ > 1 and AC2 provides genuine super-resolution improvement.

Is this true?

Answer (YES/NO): NO